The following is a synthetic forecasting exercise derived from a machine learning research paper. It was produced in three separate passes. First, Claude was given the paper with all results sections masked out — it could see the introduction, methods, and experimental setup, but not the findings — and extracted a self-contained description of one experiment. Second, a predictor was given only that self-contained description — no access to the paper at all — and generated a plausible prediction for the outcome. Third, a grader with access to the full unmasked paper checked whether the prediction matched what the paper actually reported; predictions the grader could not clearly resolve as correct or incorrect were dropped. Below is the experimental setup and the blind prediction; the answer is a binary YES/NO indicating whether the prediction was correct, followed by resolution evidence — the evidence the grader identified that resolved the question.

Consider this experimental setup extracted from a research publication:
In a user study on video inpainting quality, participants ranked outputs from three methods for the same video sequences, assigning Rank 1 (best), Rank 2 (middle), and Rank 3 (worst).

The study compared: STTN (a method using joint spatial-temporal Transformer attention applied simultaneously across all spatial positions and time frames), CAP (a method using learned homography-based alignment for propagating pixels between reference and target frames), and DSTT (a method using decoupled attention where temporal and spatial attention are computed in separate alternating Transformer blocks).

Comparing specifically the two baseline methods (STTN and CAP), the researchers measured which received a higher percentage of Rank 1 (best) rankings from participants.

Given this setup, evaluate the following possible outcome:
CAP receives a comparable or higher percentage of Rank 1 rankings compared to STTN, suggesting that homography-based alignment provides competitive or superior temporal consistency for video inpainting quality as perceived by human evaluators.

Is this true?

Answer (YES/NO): NO